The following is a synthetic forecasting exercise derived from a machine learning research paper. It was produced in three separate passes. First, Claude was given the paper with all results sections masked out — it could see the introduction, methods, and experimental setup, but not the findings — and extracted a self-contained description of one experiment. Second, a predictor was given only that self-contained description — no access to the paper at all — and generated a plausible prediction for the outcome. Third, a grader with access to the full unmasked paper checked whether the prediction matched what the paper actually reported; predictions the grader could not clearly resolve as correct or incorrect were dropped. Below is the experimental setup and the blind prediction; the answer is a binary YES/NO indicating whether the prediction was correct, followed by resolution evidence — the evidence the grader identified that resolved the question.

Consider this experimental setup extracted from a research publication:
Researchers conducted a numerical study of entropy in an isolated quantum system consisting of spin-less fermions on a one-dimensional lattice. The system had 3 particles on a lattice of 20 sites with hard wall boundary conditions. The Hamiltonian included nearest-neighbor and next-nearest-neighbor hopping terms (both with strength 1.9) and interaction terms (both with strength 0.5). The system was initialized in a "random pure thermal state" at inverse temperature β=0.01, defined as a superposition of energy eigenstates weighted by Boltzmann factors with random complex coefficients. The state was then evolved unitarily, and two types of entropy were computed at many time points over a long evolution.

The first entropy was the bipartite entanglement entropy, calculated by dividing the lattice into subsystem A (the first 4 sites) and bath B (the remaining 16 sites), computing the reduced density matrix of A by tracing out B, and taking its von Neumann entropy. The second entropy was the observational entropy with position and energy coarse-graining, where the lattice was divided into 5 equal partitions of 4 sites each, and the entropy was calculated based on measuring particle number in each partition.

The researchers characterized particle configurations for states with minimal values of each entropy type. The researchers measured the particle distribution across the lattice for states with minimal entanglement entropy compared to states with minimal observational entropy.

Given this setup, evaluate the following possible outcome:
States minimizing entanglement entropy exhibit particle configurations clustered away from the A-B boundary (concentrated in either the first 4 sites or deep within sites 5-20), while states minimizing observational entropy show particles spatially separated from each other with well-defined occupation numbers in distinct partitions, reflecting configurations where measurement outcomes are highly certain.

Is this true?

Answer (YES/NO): NO